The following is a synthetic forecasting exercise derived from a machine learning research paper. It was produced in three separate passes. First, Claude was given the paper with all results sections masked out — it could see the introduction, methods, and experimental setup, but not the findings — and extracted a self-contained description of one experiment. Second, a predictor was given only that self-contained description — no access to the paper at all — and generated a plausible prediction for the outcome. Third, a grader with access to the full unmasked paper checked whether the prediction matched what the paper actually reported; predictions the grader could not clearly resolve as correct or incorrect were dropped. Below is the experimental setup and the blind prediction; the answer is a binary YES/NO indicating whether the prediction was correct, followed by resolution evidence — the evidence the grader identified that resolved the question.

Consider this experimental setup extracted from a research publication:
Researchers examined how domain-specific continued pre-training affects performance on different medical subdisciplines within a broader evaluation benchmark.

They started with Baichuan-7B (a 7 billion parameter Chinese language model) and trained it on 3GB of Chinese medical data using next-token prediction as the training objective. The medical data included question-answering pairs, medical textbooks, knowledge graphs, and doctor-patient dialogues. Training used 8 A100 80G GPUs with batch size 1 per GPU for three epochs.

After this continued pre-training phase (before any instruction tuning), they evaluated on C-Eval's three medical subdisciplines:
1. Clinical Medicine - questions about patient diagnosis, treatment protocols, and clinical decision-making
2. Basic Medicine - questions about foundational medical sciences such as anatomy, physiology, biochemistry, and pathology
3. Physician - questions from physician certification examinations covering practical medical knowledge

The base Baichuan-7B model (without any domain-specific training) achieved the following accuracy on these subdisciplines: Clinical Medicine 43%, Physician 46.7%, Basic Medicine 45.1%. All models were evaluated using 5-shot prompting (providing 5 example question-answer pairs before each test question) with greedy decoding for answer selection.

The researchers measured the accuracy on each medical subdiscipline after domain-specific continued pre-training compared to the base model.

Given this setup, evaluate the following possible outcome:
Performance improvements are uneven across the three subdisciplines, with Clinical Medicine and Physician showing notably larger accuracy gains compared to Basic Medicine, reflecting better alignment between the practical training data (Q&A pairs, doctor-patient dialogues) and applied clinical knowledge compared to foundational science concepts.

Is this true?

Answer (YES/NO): NO